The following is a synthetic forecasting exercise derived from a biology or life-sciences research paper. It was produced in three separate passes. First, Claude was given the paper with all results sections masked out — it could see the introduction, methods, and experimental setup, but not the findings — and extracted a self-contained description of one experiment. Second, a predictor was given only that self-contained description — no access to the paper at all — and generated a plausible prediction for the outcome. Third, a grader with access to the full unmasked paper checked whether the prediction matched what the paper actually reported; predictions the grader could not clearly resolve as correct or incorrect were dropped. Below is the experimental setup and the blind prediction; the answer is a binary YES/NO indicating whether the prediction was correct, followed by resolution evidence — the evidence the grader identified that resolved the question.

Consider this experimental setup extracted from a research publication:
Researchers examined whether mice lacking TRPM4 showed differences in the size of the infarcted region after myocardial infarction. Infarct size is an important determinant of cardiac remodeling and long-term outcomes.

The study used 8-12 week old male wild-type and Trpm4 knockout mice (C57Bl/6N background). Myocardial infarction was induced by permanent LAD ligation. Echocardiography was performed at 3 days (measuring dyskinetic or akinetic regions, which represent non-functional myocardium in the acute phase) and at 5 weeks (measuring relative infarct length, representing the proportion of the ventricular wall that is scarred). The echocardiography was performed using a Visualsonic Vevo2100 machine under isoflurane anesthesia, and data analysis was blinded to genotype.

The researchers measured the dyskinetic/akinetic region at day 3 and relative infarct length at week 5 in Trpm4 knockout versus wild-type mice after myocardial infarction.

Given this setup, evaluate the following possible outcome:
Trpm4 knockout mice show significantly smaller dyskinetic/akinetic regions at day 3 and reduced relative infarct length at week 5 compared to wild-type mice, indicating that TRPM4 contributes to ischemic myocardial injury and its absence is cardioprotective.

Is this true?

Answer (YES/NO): NO